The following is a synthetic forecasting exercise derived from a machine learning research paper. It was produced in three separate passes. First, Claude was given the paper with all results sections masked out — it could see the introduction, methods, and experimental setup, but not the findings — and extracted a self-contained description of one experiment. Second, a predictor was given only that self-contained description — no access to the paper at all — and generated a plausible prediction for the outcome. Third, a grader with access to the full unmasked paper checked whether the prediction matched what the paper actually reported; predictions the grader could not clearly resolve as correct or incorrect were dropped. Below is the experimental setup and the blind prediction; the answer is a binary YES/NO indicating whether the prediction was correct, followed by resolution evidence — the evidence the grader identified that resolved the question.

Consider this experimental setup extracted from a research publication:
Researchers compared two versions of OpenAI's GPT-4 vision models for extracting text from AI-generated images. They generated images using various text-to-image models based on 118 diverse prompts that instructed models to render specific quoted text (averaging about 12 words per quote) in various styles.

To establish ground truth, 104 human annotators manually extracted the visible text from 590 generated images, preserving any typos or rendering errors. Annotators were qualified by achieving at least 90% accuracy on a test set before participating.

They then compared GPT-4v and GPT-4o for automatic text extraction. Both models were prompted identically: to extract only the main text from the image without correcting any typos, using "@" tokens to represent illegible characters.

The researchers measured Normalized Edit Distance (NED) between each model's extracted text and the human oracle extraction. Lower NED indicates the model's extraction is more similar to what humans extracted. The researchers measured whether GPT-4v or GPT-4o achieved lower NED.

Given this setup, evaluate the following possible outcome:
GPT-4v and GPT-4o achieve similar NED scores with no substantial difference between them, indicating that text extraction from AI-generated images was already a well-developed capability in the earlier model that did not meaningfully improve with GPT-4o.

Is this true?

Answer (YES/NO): NO